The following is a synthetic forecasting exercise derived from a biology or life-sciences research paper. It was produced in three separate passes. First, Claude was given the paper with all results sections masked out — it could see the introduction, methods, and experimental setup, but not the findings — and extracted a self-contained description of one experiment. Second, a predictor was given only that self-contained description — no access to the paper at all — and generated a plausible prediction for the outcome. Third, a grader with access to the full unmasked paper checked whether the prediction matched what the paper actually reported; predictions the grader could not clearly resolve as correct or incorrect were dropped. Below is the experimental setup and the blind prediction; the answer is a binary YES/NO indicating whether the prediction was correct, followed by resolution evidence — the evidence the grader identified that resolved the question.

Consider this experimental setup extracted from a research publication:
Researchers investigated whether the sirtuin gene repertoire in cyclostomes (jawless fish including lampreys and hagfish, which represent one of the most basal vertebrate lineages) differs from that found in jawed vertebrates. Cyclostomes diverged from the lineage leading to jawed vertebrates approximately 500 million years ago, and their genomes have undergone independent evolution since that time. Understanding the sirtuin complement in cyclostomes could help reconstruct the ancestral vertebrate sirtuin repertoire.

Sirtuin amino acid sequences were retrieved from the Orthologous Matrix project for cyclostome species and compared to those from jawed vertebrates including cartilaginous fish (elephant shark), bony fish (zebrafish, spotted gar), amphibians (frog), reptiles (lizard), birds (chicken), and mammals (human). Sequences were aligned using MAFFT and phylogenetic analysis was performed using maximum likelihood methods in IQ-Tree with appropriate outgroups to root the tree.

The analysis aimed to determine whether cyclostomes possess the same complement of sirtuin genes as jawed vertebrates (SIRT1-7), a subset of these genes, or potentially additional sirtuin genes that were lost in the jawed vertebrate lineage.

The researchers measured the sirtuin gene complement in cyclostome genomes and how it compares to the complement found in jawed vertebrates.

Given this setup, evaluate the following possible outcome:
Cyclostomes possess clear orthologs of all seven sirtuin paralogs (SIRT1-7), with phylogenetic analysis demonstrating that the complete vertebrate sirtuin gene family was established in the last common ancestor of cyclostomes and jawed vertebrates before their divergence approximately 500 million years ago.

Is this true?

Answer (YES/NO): NO